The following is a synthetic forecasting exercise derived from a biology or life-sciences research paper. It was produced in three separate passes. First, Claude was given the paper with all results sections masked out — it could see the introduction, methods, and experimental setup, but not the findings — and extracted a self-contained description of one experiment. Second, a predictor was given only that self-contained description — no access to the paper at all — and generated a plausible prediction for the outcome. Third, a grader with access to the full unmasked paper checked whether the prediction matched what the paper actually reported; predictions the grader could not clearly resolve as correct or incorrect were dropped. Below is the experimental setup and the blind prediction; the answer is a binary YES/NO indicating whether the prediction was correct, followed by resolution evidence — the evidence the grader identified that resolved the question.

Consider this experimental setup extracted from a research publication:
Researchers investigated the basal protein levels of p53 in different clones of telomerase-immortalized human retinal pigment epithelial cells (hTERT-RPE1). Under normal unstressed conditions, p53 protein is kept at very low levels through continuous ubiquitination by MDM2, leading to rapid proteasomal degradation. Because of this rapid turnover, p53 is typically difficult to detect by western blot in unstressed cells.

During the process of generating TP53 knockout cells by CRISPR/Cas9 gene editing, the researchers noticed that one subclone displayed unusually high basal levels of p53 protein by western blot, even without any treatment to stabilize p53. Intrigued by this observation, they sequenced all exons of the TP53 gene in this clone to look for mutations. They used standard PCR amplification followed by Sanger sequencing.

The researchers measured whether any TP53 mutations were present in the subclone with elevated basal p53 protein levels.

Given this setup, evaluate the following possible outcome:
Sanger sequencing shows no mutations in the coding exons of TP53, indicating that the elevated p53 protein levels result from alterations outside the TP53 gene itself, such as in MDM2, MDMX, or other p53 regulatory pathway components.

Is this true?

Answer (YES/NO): NO